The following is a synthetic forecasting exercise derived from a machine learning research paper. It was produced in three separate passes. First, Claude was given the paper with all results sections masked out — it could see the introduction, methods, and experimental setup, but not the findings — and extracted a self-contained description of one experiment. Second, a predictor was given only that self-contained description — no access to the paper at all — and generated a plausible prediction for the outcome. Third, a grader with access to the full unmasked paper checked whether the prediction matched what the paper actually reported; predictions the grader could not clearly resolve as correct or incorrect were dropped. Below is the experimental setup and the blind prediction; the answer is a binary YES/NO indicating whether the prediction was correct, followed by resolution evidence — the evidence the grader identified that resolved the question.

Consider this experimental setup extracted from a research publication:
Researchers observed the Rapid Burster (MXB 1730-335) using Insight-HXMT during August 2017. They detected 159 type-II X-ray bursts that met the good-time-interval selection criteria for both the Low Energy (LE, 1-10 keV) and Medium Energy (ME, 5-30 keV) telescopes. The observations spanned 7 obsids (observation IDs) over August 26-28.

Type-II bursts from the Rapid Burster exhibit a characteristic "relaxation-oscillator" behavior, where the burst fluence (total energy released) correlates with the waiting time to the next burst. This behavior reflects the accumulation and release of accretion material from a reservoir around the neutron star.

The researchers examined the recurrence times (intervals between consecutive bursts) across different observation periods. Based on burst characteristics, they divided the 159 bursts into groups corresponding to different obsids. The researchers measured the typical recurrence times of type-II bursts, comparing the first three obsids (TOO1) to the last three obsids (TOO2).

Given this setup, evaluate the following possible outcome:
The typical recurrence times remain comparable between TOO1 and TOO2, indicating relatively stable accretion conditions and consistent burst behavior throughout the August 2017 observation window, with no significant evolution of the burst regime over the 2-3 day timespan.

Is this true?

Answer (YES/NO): NO